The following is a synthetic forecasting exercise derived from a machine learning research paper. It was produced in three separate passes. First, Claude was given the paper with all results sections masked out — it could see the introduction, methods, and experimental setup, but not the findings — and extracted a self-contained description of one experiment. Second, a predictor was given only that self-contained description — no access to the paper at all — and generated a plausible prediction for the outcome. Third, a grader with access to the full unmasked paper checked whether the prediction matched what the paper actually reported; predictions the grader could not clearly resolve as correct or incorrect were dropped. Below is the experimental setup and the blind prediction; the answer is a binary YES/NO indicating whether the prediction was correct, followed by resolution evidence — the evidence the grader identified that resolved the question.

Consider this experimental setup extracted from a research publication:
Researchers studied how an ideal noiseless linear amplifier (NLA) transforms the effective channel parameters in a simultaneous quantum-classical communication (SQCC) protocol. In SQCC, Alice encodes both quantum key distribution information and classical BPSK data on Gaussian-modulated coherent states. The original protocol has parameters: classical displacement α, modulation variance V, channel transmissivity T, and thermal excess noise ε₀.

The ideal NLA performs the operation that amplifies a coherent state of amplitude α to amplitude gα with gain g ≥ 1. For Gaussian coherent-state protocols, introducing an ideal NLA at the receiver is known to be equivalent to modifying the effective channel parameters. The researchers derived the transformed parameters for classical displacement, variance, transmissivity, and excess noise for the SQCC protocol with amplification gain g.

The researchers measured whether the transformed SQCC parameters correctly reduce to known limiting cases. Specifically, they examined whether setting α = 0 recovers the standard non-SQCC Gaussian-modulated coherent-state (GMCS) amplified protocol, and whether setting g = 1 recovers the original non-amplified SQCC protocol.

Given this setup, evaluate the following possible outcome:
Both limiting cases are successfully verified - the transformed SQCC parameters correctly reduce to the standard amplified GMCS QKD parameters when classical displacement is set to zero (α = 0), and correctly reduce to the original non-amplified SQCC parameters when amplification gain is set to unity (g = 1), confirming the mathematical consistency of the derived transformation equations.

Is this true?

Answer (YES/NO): YES